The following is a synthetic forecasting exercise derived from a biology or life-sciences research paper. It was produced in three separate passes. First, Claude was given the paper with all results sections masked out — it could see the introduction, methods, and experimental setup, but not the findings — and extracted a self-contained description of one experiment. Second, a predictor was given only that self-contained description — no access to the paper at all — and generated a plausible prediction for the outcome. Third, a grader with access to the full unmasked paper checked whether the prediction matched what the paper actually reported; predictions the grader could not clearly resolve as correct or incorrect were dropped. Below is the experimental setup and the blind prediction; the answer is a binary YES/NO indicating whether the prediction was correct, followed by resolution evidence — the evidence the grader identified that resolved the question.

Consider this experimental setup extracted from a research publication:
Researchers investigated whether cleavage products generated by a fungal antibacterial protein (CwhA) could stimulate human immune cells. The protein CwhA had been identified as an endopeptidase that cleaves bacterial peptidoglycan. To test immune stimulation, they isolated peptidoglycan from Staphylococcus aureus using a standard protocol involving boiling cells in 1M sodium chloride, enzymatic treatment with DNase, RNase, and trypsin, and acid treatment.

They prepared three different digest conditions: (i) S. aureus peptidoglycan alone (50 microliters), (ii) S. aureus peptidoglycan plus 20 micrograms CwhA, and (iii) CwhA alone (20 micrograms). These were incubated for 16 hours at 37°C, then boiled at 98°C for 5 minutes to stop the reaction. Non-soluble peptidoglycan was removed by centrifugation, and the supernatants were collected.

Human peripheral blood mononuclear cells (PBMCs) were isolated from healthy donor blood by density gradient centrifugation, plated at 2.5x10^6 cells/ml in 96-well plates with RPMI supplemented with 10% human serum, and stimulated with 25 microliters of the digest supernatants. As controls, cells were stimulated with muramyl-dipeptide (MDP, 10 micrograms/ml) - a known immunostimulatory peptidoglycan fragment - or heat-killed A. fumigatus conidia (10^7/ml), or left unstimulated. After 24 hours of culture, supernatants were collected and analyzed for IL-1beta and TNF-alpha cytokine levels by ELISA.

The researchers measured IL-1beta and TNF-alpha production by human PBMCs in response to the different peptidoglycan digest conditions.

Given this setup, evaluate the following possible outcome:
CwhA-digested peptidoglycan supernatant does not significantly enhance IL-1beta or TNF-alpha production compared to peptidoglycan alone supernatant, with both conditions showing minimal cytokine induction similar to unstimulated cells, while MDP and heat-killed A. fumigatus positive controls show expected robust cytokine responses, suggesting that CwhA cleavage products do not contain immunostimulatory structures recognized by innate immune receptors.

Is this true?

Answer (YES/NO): NO